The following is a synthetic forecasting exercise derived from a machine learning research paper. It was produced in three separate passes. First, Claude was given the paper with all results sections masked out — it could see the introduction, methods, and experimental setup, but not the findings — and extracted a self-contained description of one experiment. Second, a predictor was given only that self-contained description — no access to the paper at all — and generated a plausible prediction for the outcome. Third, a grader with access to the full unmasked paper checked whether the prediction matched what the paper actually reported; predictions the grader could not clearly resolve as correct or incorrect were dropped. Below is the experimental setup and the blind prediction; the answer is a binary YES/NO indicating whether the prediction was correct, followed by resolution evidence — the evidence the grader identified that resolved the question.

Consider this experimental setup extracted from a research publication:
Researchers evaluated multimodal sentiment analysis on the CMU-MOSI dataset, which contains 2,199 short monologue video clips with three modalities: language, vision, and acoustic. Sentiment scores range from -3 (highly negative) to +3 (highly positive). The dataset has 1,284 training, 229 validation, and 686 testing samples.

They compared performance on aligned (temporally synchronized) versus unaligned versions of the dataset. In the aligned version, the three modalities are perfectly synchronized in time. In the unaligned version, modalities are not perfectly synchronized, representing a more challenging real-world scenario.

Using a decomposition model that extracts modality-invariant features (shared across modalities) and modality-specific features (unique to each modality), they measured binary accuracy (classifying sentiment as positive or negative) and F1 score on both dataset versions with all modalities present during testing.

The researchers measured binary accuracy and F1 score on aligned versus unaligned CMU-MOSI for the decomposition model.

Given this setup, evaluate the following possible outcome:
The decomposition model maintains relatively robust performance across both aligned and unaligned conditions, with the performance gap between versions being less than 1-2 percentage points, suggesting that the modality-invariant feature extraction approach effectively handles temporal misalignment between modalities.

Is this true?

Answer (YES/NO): YES